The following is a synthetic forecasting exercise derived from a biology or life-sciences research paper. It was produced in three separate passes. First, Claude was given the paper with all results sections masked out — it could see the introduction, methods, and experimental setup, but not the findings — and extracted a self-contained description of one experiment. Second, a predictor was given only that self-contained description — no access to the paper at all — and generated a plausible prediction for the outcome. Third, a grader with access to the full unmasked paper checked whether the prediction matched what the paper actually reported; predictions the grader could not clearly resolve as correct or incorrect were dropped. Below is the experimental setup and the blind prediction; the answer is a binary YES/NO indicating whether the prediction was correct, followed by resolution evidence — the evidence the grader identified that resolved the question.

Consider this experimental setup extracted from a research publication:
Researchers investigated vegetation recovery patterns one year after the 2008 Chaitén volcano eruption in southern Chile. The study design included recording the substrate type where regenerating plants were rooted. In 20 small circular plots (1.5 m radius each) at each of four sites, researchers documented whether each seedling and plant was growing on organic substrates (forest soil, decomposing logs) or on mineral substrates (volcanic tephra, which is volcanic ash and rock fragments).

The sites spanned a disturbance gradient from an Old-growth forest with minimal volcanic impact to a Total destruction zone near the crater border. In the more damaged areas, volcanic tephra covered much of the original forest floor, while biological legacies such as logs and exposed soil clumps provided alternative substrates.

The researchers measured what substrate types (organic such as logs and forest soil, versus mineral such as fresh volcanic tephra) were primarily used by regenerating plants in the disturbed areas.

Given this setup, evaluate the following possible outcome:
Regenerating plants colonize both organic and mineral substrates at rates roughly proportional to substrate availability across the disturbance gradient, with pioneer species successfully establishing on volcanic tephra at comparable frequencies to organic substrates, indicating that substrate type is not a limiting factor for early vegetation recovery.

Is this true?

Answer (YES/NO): NO